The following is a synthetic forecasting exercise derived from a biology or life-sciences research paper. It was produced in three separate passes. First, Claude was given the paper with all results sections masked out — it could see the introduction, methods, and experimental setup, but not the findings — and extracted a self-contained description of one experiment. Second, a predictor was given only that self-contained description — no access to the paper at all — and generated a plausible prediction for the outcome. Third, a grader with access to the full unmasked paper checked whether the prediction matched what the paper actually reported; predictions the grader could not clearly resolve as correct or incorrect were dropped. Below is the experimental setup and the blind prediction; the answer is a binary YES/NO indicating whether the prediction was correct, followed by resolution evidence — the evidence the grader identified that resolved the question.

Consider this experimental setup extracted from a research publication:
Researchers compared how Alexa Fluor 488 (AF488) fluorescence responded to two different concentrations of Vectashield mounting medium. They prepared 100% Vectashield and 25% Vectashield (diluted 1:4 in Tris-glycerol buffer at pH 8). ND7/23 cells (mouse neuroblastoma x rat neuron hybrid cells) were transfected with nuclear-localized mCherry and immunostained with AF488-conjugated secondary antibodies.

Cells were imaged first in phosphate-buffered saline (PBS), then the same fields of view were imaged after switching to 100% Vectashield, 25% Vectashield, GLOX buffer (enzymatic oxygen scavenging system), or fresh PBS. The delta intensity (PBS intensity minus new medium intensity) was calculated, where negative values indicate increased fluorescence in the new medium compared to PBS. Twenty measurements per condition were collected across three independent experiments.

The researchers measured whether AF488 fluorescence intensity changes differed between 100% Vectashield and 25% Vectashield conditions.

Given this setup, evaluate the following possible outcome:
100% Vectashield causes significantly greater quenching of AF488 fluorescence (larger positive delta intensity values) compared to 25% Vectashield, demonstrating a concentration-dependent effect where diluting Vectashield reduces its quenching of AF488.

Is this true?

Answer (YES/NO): NO